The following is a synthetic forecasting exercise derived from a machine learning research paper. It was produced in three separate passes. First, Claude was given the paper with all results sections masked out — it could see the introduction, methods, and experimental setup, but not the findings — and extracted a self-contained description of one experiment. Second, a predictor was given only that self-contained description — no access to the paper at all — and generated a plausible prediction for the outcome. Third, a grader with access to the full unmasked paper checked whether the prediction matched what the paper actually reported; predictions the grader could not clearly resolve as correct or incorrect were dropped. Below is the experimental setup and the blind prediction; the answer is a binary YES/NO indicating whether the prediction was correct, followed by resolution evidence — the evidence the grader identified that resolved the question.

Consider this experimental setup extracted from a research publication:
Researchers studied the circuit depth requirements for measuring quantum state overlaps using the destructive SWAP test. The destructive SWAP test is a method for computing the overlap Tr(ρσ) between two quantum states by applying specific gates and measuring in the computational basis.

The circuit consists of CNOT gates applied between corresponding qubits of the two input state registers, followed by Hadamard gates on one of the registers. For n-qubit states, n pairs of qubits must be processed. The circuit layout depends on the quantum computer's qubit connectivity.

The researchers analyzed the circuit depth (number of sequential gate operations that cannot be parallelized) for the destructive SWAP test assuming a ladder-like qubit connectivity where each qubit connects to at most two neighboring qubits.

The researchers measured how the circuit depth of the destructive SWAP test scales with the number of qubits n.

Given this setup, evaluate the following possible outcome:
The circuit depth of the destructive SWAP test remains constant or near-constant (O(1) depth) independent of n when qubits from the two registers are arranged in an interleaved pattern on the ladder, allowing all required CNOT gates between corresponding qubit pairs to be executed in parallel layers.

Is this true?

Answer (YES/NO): YES